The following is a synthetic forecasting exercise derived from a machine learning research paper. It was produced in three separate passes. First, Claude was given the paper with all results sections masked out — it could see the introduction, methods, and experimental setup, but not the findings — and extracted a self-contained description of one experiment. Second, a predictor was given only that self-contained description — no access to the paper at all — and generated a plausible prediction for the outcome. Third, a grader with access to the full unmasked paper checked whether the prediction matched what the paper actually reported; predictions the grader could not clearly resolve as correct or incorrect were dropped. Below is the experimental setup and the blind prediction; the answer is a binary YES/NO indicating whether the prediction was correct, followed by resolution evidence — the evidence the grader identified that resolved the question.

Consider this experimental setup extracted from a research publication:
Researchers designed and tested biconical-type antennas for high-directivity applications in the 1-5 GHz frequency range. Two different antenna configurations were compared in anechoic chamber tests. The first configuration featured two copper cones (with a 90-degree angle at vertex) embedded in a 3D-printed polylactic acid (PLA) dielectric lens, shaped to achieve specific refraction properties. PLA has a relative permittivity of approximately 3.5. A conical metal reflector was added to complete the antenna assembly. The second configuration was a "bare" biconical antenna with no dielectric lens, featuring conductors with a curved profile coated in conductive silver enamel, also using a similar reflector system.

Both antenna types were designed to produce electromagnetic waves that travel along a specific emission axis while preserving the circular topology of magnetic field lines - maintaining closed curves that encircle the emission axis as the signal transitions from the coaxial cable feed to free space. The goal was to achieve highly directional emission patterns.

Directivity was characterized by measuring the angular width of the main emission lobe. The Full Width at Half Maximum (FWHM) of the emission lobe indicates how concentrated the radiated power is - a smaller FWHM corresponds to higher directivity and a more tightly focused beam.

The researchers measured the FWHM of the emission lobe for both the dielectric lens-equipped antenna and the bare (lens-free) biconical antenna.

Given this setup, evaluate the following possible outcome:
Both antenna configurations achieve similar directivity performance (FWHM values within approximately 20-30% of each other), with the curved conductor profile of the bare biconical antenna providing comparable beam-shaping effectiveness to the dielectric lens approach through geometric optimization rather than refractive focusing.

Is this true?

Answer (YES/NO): NO